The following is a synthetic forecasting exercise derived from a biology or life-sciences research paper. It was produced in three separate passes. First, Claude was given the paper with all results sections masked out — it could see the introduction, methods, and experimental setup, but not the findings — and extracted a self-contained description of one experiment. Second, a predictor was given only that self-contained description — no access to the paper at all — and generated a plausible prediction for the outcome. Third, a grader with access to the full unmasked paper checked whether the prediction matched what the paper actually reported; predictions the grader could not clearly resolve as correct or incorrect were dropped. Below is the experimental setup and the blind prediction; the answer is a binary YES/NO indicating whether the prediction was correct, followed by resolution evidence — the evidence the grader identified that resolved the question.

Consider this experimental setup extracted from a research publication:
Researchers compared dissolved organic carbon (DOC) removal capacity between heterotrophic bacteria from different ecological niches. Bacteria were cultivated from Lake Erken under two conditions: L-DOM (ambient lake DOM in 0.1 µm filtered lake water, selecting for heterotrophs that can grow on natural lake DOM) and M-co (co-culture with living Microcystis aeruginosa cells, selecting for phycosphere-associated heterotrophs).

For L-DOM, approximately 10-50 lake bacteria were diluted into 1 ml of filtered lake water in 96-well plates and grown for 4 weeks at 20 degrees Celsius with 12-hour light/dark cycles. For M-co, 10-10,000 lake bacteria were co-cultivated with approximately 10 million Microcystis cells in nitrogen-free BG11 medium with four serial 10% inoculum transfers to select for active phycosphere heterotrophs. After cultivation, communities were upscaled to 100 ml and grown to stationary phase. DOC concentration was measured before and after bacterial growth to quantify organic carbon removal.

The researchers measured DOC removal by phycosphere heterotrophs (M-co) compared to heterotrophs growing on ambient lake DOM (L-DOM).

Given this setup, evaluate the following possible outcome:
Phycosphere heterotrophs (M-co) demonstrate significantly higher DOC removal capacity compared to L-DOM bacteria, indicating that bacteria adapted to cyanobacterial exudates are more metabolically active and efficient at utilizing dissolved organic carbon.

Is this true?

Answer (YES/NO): YES